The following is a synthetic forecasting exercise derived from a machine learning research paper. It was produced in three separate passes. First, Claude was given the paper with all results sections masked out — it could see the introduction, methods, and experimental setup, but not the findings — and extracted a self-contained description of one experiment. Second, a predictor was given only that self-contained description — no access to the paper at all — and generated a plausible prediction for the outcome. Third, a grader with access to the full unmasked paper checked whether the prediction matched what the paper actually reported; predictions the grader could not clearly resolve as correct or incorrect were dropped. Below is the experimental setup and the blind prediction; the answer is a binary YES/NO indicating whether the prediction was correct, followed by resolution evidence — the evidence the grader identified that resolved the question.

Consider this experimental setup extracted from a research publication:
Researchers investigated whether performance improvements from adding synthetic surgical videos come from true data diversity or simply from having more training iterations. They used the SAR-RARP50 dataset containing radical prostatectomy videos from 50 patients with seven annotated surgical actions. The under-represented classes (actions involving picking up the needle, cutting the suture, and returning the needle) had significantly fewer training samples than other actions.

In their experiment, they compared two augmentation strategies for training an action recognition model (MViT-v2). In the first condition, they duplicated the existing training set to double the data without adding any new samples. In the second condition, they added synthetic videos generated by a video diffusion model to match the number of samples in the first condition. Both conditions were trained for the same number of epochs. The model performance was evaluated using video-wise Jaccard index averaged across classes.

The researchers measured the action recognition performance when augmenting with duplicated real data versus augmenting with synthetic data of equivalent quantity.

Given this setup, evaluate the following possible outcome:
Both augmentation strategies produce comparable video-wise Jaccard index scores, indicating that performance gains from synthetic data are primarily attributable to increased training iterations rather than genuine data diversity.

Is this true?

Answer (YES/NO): NO